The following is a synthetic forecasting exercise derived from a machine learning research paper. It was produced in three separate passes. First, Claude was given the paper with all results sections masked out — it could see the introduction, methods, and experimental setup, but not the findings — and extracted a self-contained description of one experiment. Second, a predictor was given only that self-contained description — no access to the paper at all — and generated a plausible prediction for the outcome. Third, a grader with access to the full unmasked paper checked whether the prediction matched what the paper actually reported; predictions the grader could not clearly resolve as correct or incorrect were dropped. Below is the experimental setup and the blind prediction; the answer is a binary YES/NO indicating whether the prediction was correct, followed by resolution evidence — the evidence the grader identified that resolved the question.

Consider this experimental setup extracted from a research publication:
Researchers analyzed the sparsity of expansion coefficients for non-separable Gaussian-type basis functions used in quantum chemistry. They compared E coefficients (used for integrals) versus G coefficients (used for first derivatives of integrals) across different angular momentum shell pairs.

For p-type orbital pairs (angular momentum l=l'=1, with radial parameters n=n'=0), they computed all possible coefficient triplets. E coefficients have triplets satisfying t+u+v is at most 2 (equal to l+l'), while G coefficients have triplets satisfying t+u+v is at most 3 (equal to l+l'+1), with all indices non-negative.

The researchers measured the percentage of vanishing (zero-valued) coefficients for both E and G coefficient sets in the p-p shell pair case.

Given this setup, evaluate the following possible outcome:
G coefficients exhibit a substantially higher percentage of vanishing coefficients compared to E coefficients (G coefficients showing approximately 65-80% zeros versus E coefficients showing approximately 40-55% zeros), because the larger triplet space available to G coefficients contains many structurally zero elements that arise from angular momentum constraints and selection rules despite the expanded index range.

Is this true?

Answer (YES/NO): NO